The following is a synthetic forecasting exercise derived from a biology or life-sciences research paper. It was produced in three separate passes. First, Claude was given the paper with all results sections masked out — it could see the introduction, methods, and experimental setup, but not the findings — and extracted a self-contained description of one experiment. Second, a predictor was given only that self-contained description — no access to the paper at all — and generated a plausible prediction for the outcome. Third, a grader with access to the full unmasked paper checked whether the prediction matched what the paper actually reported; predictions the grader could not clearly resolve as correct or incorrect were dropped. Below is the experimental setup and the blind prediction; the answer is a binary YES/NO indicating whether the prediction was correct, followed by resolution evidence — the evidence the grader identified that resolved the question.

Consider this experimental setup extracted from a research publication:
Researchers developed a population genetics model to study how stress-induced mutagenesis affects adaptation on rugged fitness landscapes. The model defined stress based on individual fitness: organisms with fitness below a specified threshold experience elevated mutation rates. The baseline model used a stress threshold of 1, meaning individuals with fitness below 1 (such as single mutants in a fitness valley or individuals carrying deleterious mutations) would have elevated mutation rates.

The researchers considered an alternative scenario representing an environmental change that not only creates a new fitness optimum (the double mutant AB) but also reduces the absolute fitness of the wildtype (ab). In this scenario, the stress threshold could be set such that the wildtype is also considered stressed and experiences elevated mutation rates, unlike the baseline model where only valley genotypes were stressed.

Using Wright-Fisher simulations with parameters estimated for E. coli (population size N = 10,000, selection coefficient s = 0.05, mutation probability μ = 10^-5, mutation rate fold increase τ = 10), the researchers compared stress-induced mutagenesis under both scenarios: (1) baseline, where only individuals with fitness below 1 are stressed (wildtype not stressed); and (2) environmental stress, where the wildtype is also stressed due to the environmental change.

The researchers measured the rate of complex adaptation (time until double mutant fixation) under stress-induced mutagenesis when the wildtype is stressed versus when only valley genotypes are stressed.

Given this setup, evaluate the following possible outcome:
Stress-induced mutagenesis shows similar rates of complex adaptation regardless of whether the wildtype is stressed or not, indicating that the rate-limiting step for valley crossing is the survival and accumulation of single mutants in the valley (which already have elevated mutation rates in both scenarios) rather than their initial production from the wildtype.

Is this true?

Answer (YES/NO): NO